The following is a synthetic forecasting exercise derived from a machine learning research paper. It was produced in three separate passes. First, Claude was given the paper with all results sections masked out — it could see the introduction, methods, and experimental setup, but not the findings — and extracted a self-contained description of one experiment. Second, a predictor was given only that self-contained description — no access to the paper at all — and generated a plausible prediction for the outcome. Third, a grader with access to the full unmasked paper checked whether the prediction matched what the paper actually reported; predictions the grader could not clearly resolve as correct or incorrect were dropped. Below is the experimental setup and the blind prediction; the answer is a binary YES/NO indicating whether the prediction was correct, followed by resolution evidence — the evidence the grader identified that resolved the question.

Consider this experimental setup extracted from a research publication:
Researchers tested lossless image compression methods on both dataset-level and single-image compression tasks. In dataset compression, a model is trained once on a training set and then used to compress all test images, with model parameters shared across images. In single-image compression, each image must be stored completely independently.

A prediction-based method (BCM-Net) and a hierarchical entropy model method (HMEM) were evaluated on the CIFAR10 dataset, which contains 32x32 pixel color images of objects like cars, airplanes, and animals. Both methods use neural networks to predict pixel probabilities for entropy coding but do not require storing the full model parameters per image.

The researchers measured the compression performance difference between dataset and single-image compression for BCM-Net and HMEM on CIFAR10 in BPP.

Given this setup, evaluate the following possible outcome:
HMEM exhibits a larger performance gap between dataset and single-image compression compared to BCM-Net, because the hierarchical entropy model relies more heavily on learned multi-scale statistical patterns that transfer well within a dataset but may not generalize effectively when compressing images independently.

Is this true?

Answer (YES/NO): NO